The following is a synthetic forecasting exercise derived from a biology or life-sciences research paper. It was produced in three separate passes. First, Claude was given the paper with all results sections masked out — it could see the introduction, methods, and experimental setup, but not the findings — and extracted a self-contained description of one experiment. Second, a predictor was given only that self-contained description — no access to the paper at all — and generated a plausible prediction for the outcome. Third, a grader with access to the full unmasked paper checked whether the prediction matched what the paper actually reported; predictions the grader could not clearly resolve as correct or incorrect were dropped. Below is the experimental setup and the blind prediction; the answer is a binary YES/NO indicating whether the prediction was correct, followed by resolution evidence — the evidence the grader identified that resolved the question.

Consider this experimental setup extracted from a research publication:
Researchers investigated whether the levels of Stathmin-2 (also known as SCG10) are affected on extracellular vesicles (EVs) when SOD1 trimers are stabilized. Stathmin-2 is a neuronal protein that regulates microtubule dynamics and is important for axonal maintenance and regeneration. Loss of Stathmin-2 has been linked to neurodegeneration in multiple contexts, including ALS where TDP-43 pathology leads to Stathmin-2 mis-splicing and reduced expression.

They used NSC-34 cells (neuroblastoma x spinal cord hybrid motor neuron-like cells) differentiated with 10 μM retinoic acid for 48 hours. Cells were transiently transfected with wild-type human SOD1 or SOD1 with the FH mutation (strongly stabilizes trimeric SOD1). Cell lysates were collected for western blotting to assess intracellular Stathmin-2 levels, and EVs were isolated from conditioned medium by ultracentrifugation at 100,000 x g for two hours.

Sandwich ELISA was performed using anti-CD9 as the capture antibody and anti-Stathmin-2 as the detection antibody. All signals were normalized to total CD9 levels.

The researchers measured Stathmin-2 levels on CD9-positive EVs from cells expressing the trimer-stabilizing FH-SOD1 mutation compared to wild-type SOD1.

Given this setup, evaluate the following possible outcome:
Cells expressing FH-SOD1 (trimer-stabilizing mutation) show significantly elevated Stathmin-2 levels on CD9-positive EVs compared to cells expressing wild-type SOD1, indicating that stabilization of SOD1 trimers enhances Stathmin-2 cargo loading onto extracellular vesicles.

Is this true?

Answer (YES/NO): YES